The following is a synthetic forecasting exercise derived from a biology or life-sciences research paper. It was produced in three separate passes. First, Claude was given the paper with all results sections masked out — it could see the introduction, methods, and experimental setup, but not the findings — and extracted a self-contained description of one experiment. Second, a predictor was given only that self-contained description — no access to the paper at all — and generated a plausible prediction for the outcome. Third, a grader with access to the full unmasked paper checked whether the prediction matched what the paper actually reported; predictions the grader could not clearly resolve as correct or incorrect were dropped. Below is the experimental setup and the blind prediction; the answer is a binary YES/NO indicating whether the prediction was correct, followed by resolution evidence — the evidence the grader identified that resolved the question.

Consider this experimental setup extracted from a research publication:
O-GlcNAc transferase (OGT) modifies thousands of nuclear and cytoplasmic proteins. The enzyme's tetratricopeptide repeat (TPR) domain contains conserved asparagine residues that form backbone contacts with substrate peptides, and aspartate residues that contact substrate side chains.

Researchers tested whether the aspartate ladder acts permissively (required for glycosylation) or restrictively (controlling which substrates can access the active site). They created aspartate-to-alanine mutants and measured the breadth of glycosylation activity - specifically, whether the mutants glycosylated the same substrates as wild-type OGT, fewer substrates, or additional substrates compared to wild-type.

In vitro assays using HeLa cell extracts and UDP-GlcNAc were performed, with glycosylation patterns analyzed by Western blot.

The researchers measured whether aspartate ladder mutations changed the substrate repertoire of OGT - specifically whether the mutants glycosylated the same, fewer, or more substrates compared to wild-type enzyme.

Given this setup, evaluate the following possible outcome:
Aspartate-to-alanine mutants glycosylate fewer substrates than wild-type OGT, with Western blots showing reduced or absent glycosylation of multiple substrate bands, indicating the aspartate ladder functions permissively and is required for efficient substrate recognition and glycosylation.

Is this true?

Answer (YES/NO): NO